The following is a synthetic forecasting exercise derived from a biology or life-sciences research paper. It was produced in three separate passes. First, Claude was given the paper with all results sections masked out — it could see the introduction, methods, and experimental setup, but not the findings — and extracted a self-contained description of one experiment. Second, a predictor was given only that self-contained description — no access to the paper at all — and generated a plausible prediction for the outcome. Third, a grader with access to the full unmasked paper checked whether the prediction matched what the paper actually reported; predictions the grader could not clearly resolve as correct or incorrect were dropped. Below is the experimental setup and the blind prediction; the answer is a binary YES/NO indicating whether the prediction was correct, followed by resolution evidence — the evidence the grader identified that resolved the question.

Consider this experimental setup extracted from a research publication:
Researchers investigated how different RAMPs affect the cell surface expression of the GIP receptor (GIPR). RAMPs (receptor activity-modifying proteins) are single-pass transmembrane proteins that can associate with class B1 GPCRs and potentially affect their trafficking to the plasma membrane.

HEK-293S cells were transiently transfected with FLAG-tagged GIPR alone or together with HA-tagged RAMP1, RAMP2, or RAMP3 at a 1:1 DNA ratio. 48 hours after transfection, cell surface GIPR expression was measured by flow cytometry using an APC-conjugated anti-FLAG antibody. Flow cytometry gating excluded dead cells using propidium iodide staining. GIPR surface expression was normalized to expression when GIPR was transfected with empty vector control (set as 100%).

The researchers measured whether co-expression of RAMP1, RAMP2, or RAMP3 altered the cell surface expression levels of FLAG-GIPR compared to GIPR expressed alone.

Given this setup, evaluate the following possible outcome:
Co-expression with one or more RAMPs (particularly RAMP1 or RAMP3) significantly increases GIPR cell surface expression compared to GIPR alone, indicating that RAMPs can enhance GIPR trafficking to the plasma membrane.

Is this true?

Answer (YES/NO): NO